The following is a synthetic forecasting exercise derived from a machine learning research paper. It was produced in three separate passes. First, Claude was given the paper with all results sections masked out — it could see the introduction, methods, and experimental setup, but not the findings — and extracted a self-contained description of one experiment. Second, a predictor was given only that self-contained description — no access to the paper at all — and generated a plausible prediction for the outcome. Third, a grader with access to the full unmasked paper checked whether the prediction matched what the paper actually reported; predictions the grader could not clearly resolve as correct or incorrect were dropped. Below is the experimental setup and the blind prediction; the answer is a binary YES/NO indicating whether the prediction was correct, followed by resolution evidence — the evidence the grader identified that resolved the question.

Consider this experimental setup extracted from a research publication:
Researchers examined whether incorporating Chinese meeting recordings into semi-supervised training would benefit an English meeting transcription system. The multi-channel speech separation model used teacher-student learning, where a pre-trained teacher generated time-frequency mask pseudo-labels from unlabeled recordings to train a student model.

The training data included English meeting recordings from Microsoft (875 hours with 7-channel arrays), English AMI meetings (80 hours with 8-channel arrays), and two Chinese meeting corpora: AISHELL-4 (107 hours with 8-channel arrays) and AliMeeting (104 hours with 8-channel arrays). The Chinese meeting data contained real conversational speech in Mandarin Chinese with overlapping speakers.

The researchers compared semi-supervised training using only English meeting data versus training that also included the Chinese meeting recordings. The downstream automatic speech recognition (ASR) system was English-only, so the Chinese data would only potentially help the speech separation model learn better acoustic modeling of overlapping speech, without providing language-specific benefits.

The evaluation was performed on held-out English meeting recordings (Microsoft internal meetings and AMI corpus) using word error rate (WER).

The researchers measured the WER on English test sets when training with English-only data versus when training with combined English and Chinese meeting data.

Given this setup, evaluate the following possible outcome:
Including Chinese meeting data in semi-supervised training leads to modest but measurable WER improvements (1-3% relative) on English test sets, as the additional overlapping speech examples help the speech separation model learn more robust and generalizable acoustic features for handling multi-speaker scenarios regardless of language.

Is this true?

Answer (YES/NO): NO